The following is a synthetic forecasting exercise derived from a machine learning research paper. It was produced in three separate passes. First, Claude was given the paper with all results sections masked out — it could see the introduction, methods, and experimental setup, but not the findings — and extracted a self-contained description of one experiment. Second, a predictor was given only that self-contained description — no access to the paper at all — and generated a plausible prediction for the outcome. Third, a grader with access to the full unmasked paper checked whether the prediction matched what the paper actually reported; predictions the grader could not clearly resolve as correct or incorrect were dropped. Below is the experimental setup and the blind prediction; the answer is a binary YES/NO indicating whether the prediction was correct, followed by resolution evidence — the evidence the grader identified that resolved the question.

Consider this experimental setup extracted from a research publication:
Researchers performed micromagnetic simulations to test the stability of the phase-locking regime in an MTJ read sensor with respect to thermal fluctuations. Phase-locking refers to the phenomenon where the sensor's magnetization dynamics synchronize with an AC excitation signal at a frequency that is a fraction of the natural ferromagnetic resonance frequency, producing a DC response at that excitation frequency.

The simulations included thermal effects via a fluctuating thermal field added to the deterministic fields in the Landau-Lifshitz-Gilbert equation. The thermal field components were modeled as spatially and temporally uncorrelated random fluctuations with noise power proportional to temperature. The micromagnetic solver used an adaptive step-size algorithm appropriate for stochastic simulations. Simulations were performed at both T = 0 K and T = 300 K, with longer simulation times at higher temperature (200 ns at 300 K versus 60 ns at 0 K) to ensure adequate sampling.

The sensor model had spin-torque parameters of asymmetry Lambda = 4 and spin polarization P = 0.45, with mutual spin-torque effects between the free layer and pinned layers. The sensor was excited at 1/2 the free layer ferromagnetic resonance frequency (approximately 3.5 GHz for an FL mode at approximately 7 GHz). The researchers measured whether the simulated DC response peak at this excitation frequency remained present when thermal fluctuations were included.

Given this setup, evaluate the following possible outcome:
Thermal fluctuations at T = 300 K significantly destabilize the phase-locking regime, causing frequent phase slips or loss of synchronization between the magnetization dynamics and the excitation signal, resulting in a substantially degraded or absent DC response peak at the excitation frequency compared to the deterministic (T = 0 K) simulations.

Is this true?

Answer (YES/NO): NO